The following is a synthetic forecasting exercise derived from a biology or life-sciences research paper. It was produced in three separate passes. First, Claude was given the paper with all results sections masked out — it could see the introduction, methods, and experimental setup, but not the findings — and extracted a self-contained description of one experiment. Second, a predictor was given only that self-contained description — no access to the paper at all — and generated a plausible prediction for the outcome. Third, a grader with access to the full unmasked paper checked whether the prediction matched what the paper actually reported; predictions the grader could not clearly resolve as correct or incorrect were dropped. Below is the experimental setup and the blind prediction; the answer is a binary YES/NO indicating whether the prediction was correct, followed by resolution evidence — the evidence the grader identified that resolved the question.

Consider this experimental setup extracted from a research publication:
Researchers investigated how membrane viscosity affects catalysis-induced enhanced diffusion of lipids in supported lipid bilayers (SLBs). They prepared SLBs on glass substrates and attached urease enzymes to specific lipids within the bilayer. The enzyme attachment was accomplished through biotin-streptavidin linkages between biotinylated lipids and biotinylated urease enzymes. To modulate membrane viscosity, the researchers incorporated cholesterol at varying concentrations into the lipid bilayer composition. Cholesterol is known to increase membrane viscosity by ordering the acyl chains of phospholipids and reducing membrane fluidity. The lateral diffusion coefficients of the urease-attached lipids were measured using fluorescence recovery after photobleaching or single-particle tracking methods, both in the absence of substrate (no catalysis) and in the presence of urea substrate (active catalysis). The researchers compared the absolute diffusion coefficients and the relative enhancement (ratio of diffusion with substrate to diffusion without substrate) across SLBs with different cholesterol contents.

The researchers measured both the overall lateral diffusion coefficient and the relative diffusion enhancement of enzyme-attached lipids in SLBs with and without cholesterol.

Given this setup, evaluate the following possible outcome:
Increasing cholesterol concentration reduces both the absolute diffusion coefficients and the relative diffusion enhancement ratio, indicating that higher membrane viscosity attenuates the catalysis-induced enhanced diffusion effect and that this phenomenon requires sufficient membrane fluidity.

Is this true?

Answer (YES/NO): NO